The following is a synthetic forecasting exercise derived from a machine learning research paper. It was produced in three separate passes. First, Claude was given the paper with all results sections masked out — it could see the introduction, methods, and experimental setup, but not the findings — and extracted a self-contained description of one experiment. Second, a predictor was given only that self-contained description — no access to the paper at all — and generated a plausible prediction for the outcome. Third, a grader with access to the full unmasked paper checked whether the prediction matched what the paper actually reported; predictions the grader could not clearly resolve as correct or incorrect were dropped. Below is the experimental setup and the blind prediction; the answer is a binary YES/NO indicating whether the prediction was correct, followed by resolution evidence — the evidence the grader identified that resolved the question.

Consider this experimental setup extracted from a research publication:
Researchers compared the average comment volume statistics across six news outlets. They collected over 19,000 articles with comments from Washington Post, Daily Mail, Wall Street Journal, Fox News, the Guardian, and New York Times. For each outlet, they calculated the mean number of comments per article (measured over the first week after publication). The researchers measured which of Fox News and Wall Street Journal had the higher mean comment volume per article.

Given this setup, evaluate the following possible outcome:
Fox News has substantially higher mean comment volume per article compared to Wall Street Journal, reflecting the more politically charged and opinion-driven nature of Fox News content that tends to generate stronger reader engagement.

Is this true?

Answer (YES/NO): YES